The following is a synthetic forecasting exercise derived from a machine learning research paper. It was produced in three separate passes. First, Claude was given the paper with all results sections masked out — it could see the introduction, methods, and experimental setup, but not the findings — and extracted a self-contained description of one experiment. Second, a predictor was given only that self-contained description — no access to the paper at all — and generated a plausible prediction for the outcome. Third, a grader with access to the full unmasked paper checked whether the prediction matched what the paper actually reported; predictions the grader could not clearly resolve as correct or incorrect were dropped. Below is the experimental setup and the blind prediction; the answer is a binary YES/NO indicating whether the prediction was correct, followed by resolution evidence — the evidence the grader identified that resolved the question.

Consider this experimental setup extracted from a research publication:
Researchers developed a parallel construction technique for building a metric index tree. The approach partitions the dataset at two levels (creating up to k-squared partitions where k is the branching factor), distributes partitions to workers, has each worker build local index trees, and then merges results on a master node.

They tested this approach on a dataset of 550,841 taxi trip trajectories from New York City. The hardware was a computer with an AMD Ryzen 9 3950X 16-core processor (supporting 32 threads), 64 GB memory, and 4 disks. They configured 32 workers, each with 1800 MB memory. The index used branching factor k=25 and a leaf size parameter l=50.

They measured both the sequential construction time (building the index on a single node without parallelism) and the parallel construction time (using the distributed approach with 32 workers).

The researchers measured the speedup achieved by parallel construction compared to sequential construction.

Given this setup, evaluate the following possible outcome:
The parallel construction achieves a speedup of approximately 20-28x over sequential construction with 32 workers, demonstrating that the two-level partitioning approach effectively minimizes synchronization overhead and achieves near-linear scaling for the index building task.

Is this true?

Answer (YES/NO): NO